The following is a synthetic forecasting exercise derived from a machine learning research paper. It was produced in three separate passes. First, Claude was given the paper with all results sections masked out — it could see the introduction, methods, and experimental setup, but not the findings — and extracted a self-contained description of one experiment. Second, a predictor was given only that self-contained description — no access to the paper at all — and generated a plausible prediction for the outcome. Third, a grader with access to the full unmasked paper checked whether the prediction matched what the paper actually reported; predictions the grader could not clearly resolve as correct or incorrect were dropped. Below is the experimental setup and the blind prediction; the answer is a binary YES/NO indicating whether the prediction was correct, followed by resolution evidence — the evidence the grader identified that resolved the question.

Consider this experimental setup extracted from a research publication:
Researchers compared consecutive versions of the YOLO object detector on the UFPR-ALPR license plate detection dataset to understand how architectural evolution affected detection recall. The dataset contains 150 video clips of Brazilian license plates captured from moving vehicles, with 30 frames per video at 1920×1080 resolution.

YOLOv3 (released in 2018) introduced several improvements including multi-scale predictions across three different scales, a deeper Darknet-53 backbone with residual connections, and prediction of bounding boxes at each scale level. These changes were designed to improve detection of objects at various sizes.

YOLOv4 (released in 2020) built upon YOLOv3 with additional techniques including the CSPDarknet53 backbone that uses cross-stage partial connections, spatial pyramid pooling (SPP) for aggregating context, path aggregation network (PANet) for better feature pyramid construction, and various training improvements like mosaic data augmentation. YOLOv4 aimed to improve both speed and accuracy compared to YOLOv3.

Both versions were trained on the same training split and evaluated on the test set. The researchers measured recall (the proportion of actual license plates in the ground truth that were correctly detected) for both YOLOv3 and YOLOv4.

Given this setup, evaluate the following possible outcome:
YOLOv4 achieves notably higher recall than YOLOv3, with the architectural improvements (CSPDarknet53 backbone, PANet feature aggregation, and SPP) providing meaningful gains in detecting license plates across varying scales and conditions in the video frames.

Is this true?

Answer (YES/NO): NO